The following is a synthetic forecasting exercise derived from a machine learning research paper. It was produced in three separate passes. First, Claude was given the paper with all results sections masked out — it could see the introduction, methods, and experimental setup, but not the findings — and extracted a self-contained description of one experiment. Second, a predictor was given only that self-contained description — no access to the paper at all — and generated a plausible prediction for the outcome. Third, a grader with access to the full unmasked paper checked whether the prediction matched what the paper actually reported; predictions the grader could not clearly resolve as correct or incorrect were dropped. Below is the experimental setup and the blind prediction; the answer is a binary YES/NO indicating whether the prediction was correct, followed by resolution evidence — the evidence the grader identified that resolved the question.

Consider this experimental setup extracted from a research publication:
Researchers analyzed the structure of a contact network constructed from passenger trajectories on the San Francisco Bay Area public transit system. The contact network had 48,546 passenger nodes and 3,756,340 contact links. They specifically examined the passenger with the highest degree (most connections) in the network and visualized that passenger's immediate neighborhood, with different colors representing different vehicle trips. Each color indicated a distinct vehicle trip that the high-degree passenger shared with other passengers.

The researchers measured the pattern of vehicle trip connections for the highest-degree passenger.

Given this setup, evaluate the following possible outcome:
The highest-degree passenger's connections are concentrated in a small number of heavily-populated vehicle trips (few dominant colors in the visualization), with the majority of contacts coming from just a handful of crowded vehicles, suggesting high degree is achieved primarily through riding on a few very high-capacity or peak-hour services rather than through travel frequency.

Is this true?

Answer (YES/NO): NO